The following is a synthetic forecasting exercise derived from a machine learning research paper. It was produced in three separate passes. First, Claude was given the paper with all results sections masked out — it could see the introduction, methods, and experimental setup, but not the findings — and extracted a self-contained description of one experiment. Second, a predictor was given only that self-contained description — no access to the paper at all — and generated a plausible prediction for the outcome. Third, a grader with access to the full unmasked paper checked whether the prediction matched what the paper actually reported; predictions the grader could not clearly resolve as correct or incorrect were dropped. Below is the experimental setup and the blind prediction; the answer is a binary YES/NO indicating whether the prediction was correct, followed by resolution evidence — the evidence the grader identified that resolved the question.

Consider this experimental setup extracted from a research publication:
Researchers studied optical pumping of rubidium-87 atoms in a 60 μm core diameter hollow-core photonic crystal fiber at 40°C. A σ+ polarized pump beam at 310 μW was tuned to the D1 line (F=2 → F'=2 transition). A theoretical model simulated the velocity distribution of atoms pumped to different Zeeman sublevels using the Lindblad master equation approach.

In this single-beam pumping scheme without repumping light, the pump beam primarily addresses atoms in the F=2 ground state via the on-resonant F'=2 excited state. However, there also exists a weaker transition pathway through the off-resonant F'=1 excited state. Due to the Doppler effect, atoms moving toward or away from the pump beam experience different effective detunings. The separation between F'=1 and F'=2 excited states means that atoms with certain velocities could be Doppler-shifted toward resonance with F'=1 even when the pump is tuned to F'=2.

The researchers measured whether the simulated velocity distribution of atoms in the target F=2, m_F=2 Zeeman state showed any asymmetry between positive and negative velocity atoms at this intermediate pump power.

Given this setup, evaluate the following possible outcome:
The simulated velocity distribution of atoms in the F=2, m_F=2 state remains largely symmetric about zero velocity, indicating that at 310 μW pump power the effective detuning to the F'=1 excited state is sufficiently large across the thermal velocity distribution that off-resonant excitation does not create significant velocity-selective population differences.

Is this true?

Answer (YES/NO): NO